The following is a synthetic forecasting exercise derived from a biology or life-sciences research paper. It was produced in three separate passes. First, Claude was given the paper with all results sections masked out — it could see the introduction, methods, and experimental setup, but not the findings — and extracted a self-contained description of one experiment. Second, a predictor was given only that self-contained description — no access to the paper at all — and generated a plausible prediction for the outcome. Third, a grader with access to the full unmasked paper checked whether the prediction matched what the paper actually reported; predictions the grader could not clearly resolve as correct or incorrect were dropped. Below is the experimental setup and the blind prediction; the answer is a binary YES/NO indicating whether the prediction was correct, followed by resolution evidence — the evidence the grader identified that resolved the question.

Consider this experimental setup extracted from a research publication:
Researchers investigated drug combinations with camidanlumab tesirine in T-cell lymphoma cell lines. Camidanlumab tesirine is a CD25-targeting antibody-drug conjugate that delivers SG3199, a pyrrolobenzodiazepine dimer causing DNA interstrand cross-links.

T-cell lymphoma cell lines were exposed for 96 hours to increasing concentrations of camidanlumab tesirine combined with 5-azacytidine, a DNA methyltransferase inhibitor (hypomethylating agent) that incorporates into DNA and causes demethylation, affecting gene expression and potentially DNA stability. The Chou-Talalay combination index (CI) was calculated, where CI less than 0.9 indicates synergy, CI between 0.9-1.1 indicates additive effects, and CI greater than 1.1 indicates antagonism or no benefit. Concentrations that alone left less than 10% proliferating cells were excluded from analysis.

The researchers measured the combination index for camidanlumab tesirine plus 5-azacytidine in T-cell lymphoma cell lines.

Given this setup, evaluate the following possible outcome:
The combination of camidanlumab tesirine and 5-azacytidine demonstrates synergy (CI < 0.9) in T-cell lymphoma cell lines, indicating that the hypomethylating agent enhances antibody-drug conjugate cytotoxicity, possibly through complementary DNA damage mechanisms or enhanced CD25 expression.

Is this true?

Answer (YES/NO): NO